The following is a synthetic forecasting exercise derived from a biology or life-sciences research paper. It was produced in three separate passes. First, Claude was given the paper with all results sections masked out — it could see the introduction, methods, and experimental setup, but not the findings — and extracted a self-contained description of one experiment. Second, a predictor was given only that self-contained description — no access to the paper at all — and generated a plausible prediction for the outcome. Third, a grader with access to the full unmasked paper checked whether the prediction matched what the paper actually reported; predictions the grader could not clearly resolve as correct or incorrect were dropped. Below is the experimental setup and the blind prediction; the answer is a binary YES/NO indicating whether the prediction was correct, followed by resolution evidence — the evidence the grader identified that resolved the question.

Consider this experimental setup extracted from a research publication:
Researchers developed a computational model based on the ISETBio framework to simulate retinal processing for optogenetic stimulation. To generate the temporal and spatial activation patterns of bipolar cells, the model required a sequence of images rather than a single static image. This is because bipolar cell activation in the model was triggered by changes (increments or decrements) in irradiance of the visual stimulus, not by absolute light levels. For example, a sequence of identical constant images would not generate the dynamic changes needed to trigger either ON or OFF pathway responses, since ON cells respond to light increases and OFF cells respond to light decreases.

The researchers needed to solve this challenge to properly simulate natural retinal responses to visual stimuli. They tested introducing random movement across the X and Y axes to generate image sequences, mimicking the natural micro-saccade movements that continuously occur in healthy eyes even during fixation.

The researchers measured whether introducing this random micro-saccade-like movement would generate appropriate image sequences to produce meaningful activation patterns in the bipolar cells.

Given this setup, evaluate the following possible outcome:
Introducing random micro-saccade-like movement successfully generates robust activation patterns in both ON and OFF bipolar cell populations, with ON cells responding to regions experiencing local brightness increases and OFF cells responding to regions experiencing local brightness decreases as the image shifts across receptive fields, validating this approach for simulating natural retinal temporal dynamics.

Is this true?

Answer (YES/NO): YES